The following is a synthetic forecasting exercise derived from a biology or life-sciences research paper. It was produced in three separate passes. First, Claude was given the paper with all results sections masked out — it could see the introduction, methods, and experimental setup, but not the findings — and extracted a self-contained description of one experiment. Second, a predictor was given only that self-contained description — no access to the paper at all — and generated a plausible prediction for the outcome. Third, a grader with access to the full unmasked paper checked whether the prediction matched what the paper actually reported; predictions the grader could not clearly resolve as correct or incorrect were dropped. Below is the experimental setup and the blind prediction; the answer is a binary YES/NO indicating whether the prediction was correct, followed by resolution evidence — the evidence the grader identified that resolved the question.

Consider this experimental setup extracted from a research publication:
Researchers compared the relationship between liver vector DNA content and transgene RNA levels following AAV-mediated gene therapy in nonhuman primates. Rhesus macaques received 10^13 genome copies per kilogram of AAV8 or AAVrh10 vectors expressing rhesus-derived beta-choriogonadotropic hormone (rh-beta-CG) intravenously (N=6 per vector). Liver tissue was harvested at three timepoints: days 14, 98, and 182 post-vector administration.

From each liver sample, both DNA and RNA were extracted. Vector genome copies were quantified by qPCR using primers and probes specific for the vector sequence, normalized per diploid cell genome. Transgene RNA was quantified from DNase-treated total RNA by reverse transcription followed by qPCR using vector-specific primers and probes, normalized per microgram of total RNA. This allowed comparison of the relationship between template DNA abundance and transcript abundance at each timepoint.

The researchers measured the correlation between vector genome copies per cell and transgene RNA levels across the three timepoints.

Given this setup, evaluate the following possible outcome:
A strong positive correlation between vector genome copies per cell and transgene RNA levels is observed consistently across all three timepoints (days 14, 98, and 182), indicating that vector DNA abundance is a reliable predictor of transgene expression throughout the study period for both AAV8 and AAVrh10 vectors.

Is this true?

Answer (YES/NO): NO